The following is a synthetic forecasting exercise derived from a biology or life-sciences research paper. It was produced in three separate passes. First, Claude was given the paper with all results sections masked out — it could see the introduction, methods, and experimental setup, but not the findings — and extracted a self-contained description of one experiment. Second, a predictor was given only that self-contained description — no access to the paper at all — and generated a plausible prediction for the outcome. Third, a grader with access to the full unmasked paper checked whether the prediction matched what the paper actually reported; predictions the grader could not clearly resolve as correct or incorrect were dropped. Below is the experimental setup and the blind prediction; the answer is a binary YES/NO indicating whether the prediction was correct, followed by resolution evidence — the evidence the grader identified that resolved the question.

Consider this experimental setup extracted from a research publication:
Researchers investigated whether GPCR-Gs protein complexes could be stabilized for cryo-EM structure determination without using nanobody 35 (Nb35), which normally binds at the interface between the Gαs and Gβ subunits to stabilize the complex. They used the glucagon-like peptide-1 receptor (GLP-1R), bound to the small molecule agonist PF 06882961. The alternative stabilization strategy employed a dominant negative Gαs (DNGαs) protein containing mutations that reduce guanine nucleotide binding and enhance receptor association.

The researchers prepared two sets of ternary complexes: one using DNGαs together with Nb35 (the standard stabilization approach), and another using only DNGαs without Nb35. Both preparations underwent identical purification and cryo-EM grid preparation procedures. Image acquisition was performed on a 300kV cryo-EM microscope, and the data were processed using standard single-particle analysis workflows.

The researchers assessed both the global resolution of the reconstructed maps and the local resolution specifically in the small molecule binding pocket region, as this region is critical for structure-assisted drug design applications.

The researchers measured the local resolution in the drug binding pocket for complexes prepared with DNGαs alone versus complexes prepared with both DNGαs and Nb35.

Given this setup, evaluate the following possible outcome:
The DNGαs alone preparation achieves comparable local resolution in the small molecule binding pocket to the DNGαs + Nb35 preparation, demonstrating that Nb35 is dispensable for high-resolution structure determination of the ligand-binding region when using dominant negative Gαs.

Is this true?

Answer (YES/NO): YES